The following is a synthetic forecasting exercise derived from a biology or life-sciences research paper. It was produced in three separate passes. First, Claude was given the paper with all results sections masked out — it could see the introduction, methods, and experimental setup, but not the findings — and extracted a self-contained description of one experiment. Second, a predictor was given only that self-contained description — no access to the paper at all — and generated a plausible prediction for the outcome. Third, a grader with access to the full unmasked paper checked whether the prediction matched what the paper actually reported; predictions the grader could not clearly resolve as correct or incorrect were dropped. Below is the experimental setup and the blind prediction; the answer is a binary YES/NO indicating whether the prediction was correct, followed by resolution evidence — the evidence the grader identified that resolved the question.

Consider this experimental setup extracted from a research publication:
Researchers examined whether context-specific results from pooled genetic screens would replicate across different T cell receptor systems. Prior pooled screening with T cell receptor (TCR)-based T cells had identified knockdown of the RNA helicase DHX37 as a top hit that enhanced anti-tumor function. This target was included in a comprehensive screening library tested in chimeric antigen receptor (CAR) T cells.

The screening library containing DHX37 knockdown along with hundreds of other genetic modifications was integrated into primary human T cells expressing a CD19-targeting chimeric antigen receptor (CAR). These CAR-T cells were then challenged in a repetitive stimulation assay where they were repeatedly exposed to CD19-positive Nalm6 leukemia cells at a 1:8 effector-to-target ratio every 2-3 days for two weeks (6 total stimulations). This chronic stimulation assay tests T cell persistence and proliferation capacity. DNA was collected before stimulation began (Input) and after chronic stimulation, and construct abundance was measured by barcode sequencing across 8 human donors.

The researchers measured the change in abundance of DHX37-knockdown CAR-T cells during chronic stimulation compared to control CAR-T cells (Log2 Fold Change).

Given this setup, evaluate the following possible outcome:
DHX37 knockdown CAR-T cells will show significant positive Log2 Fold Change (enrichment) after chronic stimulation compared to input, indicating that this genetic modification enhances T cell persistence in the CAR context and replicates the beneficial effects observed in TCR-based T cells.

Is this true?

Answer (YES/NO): NO